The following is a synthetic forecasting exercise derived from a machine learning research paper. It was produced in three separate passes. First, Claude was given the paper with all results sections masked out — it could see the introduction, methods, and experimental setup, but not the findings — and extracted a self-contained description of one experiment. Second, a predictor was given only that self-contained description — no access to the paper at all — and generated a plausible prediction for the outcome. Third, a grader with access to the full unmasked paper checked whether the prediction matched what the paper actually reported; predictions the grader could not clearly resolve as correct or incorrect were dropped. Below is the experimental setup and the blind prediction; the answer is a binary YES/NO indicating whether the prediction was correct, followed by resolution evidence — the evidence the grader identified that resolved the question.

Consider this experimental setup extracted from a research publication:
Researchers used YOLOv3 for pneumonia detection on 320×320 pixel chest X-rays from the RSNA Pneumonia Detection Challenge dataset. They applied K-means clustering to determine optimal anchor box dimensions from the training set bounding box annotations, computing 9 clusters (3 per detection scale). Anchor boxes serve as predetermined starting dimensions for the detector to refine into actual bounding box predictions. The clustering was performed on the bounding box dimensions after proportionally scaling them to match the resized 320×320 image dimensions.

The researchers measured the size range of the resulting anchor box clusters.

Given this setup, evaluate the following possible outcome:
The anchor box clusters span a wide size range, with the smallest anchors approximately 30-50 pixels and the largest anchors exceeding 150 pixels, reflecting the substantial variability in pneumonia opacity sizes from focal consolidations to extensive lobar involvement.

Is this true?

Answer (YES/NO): YES